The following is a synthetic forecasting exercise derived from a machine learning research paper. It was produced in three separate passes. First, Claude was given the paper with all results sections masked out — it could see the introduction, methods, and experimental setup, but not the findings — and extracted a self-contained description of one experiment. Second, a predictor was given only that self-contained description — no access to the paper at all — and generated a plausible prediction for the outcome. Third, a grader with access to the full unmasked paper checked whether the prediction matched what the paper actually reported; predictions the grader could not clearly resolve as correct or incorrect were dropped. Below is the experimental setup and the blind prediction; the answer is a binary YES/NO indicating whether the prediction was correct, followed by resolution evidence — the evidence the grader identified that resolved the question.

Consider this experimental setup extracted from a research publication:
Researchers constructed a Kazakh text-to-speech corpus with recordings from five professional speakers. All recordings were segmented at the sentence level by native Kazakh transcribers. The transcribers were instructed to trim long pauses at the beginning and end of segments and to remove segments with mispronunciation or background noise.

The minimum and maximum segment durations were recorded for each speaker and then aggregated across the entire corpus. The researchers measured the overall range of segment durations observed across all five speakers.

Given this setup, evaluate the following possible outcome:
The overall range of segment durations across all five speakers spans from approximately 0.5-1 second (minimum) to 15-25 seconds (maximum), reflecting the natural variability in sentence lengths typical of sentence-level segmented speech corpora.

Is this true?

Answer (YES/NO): NO